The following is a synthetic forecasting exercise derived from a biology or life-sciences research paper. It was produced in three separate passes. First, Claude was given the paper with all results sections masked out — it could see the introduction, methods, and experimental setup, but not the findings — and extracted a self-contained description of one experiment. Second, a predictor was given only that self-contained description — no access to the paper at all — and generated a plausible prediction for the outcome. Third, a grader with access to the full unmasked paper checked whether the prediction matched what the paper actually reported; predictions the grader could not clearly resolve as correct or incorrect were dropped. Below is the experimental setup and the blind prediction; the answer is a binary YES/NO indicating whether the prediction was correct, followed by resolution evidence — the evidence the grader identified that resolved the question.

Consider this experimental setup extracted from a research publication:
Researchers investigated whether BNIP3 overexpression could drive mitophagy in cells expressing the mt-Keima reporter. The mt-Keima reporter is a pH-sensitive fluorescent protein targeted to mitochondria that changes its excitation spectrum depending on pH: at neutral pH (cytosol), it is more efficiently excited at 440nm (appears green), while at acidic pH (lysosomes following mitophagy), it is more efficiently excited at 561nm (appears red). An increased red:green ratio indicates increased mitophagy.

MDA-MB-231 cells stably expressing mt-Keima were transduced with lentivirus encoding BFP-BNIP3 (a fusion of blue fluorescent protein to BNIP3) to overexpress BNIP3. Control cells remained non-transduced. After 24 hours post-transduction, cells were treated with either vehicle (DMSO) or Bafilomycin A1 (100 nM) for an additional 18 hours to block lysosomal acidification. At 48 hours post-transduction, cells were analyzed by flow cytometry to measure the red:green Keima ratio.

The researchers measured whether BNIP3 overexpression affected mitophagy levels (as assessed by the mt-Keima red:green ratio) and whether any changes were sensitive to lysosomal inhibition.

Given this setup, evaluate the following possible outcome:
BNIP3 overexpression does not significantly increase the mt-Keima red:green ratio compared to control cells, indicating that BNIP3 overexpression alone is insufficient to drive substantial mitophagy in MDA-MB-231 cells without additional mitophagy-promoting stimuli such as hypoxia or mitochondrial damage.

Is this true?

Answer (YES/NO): NO